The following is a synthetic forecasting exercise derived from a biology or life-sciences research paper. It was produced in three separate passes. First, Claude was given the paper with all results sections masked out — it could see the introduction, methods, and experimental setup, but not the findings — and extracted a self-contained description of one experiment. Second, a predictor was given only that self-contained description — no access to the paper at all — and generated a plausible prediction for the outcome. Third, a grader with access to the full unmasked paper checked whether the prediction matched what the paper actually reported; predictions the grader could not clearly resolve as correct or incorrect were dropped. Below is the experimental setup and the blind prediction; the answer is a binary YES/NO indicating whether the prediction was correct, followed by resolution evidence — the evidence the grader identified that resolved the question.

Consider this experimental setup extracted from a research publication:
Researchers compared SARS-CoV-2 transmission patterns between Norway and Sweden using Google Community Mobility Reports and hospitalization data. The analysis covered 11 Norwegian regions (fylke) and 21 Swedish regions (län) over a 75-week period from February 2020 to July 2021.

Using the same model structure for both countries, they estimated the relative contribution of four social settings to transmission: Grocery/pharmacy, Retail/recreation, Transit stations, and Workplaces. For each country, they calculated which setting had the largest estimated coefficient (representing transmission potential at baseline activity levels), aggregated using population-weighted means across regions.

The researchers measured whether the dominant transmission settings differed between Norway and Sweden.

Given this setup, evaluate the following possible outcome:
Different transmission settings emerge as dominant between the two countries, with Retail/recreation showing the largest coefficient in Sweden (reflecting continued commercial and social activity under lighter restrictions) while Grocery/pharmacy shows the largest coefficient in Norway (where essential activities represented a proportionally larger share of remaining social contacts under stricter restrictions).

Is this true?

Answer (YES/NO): NO